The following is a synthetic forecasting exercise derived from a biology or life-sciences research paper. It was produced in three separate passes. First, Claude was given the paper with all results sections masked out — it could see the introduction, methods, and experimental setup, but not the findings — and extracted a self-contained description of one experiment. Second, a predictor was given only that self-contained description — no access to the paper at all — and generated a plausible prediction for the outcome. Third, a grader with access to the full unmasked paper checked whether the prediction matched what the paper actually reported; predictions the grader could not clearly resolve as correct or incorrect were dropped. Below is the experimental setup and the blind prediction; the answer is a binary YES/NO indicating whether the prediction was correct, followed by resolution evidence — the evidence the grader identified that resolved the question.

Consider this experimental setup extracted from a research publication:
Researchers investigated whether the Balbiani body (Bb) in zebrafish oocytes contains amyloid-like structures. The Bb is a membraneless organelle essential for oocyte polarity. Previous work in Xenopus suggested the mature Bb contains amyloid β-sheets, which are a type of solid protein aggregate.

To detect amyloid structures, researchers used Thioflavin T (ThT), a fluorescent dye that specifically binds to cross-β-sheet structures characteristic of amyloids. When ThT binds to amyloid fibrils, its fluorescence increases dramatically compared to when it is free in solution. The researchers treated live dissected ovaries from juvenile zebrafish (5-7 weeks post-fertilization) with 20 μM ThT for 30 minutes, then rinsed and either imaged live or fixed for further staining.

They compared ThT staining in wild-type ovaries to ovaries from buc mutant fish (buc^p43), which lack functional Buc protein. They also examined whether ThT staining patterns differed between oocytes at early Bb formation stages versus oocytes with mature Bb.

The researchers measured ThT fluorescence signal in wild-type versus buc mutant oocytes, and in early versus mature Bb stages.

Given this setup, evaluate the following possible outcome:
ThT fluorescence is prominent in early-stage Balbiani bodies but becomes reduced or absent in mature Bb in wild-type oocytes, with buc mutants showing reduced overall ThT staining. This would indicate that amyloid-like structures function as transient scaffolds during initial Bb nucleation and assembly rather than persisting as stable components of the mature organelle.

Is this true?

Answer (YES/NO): NO